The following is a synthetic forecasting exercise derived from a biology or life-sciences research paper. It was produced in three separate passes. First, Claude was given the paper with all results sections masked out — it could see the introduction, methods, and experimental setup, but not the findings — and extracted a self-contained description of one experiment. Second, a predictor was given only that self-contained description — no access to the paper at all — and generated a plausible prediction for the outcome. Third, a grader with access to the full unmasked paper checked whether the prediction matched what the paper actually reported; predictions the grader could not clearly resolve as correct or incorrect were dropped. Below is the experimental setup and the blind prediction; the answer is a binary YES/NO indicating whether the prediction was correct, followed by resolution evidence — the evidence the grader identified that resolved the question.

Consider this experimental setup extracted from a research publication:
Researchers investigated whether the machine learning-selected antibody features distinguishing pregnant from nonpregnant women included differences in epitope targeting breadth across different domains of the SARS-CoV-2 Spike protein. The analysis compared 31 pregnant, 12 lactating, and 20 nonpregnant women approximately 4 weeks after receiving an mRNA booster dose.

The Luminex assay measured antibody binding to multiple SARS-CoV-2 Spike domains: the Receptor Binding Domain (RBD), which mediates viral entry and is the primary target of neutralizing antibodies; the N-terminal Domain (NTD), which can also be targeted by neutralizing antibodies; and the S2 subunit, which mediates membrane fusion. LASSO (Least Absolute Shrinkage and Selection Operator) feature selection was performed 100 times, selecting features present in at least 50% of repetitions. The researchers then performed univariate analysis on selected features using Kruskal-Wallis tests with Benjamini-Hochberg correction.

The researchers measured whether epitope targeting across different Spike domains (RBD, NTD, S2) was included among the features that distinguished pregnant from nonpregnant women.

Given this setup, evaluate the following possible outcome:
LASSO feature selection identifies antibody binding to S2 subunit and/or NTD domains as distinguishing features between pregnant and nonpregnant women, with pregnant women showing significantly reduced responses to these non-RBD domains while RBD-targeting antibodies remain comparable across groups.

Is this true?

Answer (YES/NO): NO